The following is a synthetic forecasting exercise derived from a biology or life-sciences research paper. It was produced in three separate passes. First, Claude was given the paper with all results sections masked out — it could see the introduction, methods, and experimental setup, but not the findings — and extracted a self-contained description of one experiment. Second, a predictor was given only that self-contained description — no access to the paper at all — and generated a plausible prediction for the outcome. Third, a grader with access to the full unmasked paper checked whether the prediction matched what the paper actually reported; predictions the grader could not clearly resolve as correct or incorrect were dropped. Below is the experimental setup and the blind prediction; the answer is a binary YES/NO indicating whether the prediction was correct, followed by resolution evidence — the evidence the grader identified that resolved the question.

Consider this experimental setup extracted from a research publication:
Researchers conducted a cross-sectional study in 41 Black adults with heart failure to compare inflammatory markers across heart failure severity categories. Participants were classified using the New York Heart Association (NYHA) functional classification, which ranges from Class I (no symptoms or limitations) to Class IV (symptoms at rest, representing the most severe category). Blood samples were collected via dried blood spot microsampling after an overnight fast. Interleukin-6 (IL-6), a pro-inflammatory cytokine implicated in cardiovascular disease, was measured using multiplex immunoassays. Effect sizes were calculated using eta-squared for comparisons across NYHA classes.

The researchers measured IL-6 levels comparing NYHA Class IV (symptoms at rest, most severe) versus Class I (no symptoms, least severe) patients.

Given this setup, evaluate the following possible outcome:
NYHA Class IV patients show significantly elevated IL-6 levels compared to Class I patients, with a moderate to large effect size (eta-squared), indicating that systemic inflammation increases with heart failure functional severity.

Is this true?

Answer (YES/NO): YES